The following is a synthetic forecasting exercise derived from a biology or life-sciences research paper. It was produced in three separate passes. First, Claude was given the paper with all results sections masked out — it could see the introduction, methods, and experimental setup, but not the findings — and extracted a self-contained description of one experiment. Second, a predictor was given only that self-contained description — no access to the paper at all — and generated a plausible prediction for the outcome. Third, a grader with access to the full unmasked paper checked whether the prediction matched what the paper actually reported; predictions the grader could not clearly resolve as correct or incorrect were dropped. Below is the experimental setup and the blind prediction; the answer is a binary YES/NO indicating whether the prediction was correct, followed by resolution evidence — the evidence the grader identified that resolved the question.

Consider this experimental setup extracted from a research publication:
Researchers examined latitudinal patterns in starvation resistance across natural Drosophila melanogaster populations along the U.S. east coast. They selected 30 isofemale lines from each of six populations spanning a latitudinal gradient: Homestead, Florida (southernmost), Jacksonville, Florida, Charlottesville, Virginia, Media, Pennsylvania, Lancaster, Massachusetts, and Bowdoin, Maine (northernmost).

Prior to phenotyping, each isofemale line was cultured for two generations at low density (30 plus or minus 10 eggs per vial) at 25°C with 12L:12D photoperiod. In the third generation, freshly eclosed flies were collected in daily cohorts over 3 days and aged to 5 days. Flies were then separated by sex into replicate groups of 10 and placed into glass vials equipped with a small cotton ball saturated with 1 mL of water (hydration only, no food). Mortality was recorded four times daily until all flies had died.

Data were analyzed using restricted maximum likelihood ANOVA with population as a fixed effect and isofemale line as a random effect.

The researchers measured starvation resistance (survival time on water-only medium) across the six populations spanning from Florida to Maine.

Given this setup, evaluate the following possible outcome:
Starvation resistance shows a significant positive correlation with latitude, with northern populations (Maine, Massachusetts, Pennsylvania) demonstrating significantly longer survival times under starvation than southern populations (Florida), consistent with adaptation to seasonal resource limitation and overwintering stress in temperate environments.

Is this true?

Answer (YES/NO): YES